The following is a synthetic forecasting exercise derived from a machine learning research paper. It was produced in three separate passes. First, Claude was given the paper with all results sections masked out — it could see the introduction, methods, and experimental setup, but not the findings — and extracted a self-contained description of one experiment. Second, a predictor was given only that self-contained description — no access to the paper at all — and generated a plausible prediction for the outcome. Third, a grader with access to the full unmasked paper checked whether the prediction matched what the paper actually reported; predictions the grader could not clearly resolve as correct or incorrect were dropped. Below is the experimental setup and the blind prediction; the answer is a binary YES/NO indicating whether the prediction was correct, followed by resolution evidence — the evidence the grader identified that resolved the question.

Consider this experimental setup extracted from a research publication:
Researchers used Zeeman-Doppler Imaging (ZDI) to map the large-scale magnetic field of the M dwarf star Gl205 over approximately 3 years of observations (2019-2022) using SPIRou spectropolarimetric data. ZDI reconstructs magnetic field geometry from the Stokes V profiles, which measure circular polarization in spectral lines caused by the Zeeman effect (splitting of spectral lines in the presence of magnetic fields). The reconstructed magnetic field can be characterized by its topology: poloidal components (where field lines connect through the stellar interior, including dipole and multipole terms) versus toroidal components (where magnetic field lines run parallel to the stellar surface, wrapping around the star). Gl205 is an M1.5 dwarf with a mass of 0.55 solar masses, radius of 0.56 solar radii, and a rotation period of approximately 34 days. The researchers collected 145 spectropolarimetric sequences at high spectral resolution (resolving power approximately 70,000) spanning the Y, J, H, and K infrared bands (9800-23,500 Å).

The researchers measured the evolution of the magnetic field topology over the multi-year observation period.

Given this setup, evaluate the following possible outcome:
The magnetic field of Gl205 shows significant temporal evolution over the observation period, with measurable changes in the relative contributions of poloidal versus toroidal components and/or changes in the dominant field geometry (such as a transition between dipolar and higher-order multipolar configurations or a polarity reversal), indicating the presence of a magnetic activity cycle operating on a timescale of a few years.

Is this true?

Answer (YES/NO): YES